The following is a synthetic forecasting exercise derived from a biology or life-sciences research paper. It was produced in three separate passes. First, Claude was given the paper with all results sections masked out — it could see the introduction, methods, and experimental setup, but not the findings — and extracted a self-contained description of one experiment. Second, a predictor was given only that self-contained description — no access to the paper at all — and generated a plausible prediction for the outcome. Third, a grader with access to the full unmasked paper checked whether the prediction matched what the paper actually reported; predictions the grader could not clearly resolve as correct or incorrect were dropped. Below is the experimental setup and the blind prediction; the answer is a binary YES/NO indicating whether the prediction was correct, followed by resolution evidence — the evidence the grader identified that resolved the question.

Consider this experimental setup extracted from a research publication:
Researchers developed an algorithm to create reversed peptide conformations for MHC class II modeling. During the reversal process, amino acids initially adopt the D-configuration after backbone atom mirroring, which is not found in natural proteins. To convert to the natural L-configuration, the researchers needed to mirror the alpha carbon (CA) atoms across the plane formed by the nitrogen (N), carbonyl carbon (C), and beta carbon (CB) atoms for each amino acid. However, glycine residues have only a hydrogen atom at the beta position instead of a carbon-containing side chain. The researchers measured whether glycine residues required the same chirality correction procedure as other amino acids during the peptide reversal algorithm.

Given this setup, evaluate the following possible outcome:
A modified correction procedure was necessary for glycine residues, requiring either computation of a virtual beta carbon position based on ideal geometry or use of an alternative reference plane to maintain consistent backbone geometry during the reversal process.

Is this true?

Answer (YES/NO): NO